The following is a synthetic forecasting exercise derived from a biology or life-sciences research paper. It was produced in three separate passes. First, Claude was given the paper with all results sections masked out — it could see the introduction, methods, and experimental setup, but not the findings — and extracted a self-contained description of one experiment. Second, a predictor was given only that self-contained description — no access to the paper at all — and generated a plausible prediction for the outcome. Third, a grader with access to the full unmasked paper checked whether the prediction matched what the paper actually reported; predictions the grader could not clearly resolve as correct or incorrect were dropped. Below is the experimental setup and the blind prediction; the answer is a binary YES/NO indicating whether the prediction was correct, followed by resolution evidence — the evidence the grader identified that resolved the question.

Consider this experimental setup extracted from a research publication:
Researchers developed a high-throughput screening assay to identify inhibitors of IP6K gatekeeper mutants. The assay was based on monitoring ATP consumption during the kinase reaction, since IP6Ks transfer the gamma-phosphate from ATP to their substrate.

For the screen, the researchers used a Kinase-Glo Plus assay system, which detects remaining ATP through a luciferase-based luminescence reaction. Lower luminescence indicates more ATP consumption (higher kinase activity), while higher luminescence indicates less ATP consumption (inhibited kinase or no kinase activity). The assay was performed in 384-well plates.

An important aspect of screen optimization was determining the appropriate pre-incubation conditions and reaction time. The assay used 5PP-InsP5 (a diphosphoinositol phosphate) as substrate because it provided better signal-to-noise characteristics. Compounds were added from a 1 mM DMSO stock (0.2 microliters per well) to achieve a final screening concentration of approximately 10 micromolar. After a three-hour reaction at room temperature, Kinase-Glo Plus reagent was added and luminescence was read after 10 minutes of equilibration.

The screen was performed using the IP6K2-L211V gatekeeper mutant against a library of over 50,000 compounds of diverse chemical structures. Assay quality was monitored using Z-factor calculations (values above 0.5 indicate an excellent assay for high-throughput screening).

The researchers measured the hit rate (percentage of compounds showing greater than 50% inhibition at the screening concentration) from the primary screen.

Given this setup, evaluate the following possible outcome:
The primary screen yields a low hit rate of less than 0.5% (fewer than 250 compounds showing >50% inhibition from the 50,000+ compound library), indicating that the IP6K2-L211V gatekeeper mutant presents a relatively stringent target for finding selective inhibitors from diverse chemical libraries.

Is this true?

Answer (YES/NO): NO